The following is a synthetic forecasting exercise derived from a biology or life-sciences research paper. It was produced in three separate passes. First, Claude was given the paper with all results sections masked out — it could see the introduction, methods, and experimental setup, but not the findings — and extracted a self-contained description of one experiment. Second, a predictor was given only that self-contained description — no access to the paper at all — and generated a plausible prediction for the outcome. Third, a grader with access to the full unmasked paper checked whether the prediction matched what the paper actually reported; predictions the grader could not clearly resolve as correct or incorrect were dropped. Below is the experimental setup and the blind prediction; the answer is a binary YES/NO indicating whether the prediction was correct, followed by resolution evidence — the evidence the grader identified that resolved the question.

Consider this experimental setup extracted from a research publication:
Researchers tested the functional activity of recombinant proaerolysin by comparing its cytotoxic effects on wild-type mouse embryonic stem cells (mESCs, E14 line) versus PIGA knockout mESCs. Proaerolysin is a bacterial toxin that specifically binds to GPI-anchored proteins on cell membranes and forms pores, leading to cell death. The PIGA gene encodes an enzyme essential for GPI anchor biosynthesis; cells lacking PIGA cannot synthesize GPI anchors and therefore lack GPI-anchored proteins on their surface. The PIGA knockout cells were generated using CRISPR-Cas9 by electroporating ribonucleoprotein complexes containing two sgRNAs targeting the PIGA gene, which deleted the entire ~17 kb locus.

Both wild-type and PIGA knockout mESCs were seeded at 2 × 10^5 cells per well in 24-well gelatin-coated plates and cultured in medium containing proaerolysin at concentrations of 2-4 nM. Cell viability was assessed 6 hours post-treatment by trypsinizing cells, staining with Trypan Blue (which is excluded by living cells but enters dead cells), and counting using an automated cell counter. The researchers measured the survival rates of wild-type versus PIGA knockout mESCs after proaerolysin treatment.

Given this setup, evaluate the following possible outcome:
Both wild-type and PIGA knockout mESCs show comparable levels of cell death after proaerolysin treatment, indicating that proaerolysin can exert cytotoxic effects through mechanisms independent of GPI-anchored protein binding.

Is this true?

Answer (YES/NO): NO